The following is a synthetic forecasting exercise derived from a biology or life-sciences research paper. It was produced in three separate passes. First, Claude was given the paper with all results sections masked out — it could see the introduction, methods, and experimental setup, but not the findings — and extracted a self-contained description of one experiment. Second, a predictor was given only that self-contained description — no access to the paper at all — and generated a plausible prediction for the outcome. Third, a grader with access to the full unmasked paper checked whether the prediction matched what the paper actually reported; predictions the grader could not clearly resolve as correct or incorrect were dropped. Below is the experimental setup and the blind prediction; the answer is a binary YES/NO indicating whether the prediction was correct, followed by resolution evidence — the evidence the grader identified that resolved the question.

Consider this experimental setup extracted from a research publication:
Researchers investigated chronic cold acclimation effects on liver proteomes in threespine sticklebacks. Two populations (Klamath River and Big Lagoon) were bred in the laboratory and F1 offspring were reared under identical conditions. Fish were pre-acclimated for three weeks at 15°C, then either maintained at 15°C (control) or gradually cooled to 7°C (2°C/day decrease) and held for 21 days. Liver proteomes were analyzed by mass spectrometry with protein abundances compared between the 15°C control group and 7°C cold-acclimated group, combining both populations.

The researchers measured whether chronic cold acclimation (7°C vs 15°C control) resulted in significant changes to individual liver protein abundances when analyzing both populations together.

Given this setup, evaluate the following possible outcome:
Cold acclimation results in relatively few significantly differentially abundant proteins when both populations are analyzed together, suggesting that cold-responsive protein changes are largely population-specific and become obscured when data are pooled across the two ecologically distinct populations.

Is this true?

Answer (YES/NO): NO